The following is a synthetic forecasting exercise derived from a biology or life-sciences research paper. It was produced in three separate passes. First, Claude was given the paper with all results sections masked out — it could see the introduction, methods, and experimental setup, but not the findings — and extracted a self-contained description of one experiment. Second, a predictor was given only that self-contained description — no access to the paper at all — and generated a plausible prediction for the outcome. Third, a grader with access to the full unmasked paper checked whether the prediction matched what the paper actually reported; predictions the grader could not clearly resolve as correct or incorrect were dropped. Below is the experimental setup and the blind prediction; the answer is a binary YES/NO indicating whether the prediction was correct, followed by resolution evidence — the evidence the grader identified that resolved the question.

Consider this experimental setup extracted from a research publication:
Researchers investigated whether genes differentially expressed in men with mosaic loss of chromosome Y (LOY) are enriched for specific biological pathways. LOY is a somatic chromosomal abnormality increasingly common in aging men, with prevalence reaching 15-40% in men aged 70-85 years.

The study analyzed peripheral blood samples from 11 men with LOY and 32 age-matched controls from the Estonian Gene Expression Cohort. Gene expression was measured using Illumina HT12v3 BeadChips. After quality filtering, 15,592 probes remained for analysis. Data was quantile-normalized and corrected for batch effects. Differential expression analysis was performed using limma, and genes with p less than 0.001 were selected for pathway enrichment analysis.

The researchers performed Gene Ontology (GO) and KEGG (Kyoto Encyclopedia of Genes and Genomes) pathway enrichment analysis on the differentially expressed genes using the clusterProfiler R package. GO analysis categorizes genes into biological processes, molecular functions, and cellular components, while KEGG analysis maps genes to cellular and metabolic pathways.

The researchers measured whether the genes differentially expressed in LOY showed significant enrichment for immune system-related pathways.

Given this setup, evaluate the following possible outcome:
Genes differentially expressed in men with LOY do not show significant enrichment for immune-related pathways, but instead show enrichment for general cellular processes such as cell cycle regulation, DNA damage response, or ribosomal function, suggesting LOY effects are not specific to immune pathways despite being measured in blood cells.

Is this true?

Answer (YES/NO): NO